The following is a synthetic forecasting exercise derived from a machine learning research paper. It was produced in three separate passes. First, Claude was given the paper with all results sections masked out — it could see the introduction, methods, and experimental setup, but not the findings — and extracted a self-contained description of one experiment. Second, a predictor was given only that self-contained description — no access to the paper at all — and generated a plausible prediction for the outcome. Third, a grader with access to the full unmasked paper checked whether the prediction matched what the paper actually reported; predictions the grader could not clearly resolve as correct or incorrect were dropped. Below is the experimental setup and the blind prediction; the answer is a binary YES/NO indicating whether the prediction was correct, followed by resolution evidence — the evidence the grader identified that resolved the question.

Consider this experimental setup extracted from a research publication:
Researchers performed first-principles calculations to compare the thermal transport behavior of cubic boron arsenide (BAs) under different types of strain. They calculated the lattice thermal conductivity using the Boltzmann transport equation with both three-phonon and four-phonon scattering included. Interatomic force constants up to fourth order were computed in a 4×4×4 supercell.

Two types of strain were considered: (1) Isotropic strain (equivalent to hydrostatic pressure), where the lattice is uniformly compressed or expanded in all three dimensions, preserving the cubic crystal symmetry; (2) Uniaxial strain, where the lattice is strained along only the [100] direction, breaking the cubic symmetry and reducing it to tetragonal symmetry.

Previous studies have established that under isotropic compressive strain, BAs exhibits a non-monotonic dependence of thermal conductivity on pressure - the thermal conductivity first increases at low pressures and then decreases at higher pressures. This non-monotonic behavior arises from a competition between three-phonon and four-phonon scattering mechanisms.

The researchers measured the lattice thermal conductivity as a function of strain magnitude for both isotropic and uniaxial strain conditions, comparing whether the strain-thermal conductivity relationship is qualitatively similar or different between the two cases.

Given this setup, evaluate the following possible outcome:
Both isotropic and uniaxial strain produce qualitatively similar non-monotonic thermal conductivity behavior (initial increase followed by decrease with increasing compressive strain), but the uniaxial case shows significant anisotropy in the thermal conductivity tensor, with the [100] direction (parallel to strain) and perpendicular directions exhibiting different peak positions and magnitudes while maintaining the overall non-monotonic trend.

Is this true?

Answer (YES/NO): NO